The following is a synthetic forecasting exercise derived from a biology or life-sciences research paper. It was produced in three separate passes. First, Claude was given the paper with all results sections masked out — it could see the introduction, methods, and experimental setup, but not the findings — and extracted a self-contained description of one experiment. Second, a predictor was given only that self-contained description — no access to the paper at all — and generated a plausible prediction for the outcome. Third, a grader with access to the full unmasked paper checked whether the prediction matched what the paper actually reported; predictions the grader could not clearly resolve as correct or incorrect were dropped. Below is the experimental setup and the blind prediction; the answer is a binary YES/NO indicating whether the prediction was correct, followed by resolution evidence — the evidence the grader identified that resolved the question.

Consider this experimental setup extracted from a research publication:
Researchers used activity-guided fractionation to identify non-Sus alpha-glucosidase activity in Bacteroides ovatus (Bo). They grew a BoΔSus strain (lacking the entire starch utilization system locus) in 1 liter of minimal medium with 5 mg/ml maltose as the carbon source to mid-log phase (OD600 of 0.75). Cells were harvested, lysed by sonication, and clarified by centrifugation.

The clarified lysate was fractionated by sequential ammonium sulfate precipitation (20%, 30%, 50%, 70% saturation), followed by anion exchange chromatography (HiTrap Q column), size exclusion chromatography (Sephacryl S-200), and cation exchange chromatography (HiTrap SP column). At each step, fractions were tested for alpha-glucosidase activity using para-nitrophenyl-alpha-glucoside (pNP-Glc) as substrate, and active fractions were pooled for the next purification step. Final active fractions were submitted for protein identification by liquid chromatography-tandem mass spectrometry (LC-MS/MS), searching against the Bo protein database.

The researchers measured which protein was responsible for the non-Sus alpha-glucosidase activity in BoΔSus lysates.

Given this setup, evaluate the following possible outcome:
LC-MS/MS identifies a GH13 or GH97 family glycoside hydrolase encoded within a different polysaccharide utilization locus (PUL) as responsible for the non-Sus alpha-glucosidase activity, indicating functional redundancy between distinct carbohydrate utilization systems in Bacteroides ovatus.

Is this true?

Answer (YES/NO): NO